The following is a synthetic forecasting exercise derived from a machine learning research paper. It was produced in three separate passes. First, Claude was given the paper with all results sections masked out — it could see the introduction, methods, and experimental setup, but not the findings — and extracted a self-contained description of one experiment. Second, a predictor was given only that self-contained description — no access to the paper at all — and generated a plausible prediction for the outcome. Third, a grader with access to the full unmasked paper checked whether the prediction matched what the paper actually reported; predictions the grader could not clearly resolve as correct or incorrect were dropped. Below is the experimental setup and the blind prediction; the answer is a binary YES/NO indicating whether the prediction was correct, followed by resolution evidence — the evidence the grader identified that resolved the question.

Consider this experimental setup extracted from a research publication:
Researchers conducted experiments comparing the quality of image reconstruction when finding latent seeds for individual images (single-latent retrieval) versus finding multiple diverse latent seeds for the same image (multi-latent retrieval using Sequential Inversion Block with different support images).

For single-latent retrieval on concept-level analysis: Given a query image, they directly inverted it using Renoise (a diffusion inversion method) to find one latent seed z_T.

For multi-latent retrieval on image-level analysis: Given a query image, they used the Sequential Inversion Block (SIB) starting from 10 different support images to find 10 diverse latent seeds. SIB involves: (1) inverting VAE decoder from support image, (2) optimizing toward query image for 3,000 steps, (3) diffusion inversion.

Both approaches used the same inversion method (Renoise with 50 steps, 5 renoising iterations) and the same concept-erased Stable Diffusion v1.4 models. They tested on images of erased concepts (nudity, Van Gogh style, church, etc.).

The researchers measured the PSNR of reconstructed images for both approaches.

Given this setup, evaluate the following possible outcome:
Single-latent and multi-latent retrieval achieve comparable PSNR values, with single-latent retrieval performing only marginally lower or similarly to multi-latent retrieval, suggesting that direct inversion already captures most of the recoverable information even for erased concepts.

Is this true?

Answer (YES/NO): NO